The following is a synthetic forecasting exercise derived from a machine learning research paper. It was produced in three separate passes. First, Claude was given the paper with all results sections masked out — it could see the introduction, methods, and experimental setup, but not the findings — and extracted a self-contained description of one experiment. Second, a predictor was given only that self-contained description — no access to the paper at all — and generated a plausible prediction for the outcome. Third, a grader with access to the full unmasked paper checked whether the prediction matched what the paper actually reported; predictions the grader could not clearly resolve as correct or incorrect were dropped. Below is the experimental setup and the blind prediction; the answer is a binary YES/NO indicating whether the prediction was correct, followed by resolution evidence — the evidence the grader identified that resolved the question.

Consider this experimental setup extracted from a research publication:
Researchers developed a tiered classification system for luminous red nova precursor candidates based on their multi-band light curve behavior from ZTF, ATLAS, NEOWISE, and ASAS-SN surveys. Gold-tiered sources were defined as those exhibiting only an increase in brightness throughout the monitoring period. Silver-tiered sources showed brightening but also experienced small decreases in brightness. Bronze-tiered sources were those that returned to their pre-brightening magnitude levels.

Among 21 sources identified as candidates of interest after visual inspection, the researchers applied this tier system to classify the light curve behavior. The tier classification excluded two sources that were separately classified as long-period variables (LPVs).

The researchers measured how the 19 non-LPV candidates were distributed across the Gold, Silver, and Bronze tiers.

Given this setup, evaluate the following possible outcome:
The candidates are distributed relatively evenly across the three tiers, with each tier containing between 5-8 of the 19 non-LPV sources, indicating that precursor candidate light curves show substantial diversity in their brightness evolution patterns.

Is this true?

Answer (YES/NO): NO